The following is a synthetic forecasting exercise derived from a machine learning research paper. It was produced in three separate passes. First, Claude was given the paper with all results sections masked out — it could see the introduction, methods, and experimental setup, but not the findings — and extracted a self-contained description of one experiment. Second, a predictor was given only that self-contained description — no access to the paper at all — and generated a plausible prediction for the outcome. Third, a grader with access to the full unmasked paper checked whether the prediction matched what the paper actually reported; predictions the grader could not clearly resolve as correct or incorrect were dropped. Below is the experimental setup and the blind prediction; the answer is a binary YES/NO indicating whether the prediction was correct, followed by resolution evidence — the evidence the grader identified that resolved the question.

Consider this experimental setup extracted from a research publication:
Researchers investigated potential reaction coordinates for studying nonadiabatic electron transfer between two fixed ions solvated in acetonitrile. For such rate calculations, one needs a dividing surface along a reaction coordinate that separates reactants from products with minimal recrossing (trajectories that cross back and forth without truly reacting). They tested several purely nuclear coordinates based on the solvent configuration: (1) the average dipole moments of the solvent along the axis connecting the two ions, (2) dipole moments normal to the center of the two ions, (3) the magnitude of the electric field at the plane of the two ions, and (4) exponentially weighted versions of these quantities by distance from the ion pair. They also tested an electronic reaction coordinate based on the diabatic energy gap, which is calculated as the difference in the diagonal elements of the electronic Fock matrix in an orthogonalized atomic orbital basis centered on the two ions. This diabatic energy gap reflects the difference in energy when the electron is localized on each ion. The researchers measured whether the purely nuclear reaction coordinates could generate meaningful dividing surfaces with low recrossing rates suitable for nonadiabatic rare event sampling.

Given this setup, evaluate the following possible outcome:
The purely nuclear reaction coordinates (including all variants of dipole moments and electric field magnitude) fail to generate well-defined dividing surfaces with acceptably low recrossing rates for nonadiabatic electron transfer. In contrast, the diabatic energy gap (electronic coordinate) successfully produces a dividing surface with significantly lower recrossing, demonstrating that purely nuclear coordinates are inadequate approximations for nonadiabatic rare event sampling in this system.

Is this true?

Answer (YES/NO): YES